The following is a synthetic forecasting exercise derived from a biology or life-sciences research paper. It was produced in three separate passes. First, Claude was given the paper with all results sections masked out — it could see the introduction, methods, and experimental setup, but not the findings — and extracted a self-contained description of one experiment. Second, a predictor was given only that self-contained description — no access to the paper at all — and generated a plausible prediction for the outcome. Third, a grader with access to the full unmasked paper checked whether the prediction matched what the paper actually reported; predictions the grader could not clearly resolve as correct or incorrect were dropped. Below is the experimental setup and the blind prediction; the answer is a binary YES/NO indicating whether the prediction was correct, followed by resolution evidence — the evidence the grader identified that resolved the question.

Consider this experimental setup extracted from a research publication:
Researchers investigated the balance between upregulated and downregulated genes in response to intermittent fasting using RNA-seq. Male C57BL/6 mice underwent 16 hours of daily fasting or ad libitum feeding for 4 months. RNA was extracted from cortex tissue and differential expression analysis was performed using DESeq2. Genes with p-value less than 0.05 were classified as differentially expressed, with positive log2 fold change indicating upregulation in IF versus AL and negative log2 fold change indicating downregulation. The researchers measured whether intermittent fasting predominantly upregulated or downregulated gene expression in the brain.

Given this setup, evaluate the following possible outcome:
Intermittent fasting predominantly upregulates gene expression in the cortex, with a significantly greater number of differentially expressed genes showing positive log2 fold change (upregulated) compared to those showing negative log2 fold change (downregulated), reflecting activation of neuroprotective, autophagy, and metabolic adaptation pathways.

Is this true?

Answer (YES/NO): YES